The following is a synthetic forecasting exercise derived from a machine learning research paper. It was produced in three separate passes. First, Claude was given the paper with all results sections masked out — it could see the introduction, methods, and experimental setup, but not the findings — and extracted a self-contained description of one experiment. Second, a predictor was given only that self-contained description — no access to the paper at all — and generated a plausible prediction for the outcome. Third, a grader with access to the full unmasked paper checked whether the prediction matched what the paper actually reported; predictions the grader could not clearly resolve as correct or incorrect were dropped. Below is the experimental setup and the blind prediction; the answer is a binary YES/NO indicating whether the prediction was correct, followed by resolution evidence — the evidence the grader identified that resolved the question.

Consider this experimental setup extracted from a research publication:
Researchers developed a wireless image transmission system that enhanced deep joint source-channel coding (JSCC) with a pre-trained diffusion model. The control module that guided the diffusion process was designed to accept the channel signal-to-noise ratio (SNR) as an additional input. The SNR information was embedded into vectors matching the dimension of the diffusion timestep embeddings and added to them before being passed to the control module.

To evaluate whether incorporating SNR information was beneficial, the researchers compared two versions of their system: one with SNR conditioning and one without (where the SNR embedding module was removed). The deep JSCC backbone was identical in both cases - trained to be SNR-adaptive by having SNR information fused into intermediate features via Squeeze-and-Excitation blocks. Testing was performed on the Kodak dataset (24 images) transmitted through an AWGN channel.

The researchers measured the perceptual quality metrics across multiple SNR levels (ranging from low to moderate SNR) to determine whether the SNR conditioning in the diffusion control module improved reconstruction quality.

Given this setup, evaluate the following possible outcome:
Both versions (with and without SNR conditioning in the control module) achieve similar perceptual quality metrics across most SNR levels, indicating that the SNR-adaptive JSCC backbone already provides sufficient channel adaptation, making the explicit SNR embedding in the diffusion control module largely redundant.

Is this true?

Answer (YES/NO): NO